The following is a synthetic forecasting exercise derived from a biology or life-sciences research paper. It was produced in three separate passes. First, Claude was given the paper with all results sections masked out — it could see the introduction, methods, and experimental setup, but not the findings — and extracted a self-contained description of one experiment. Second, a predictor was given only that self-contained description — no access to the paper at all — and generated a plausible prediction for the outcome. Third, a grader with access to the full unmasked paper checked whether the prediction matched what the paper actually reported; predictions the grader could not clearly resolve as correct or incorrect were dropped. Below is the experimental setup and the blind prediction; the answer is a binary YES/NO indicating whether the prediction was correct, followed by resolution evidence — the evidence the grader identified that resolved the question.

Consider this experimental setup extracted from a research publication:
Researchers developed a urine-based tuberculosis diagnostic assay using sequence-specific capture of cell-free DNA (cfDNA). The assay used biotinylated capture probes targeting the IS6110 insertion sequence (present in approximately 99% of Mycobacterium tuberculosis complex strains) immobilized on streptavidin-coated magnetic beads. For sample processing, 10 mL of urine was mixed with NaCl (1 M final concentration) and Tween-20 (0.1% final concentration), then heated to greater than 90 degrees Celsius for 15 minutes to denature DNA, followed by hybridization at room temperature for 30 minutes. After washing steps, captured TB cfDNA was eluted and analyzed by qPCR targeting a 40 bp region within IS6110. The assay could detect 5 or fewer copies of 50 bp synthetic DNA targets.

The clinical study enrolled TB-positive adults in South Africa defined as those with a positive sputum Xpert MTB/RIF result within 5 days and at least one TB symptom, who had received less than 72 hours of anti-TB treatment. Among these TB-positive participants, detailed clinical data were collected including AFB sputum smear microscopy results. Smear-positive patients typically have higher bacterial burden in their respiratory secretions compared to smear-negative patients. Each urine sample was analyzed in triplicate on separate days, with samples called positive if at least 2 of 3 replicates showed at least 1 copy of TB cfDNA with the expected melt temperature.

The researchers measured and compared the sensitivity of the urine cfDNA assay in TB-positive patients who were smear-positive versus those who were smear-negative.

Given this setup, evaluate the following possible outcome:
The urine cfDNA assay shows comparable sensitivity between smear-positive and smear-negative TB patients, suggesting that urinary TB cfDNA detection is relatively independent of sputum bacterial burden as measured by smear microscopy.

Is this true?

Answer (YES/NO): NO